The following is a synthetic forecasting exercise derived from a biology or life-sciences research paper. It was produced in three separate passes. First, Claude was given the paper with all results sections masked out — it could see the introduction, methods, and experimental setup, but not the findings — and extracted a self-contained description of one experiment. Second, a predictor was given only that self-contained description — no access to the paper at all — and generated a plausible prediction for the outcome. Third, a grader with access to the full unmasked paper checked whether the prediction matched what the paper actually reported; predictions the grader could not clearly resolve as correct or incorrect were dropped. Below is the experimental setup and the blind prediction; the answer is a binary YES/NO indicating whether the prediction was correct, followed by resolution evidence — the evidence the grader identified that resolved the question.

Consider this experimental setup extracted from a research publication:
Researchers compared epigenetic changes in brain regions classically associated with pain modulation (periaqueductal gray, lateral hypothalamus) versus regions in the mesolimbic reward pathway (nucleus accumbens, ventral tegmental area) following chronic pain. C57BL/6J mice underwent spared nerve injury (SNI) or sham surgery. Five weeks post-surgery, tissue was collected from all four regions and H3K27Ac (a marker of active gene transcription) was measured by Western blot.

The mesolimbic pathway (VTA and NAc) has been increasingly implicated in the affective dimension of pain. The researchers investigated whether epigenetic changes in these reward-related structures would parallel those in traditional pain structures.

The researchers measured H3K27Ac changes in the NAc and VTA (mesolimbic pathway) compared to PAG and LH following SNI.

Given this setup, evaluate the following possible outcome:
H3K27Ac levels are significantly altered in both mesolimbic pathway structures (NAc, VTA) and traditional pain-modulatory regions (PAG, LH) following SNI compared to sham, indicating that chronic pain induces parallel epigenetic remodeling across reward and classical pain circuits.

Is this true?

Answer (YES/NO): NO